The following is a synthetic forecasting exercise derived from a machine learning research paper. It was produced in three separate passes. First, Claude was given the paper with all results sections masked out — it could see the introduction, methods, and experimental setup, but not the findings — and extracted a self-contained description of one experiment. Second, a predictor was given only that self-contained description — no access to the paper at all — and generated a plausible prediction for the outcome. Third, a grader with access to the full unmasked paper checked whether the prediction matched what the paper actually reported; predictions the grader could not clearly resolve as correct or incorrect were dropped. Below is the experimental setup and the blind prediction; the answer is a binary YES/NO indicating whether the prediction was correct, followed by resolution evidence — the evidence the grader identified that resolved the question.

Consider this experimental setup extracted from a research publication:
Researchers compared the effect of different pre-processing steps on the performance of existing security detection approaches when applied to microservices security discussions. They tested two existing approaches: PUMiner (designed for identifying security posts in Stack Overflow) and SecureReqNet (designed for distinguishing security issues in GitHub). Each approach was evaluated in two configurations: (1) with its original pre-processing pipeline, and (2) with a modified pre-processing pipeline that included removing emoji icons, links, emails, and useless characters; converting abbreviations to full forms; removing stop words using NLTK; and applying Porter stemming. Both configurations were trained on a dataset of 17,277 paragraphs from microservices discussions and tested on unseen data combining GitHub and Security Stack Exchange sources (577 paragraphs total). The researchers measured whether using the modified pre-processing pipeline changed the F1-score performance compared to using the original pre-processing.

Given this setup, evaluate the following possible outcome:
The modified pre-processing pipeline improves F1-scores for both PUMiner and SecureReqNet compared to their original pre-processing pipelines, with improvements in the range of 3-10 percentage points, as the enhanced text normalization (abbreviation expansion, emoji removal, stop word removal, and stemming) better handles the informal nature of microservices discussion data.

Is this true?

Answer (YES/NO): NO